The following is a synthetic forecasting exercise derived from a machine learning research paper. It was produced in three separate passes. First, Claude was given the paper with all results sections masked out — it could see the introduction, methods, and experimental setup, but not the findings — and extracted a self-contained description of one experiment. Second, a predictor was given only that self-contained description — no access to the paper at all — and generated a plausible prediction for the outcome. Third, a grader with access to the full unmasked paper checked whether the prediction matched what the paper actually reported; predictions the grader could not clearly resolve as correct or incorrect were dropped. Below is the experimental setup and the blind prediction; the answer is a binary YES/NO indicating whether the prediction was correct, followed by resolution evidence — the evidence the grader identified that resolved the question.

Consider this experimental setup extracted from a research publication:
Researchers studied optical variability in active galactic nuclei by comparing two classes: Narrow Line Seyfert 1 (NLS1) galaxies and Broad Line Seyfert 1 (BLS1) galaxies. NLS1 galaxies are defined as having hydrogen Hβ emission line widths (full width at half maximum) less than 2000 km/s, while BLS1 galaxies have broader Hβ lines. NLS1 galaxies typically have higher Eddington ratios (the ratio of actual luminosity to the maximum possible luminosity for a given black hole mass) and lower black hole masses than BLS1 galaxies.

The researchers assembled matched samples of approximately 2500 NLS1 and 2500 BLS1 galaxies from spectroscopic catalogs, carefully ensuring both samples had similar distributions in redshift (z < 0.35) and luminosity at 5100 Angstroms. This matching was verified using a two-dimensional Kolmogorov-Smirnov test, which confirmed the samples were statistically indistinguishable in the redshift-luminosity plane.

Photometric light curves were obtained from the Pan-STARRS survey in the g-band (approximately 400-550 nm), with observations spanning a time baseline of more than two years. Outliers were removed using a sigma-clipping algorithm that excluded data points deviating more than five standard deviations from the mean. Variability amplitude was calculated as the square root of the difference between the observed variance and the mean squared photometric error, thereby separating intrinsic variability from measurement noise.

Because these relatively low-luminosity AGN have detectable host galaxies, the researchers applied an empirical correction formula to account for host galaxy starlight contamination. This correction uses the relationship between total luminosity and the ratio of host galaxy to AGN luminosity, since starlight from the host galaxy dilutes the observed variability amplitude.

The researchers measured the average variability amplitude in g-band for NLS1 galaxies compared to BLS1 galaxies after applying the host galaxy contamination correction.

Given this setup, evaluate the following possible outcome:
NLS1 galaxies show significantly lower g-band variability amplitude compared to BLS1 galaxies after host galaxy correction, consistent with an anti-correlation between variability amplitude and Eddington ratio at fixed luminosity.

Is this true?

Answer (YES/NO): YES